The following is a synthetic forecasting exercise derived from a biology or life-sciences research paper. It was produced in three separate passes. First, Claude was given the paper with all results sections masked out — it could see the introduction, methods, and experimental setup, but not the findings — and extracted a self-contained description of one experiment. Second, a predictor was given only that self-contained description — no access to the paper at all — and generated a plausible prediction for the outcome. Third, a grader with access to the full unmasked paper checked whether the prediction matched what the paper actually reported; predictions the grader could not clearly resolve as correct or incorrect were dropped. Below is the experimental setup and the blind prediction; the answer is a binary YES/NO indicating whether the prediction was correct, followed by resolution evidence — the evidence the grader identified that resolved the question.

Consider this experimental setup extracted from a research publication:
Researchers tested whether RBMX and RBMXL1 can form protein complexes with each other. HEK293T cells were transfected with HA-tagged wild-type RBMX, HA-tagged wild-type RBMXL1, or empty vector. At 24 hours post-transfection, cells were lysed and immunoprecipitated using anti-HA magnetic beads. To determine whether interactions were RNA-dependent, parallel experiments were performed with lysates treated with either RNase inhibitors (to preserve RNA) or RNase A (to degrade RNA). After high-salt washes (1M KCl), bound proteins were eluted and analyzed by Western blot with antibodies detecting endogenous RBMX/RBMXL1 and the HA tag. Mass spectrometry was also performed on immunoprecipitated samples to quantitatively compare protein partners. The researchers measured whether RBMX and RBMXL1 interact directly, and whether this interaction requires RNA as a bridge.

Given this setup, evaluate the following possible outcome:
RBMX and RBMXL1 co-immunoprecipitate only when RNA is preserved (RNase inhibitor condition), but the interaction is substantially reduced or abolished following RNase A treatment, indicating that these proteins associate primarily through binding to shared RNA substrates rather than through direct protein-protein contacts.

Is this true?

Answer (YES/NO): NO